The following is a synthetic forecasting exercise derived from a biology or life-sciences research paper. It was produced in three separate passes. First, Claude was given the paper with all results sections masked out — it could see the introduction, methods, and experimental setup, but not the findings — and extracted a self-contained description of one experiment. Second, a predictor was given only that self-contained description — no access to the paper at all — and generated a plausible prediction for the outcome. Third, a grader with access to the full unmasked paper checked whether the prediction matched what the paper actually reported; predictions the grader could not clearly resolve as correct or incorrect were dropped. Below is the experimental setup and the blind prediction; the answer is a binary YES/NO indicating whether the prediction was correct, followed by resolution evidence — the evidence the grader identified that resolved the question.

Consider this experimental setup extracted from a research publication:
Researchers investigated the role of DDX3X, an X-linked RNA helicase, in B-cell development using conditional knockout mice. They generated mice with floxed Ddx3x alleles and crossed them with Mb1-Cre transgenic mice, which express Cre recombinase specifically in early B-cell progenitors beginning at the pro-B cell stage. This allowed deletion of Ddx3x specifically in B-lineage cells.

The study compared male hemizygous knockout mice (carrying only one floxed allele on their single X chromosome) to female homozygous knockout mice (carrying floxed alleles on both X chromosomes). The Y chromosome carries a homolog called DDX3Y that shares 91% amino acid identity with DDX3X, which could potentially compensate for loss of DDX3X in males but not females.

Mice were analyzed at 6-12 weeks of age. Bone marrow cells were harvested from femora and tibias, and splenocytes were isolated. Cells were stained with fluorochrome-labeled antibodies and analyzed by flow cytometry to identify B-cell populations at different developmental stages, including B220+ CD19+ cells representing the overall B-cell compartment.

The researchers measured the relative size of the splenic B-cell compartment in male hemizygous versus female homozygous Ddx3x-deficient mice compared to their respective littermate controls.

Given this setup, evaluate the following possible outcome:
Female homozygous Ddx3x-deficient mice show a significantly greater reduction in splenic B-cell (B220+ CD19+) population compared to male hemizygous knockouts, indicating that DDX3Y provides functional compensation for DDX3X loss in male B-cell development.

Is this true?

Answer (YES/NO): YES